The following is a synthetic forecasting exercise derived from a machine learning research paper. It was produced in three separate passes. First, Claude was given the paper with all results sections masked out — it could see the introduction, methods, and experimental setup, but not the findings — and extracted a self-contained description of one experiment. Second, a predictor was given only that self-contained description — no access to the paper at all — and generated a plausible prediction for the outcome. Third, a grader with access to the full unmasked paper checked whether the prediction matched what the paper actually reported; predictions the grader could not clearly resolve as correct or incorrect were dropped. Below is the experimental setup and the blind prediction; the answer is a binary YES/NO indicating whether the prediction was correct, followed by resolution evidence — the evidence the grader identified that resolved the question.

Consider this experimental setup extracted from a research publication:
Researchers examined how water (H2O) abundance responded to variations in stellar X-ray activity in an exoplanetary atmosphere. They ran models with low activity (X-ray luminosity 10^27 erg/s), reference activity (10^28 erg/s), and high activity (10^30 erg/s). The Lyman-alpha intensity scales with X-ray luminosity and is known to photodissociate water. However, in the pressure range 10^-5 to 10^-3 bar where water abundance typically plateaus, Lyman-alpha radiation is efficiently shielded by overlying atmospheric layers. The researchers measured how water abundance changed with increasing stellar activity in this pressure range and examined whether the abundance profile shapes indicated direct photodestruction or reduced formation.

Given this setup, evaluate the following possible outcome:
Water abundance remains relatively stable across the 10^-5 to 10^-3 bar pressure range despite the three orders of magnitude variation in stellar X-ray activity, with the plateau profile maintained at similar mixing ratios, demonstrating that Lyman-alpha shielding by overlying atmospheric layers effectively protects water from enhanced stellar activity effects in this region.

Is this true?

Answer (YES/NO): NO